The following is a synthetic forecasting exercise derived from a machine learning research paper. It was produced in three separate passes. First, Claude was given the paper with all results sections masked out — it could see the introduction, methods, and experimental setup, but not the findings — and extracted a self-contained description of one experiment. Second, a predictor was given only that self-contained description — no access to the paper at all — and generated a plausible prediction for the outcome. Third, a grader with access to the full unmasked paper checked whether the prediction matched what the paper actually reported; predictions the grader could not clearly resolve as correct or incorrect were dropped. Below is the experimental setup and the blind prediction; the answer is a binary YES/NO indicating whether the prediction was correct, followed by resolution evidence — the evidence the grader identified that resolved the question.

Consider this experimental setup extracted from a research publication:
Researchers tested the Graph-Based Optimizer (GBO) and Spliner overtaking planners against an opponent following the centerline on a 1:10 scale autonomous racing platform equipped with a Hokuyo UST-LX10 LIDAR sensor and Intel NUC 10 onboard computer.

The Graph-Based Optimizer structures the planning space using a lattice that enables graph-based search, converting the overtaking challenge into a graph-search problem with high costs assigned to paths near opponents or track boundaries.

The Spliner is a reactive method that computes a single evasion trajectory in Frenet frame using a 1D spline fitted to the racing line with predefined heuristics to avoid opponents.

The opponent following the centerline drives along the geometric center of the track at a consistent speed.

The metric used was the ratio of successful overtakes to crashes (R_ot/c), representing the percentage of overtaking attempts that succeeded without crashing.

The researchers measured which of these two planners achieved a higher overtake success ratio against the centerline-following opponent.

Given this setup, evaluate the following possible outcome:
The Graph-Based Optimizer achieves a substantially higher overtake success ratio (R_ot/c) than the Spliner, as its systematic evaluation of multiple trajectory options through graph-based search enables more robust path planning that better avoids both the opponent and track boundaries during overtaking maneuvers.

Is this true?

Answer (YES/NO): YES